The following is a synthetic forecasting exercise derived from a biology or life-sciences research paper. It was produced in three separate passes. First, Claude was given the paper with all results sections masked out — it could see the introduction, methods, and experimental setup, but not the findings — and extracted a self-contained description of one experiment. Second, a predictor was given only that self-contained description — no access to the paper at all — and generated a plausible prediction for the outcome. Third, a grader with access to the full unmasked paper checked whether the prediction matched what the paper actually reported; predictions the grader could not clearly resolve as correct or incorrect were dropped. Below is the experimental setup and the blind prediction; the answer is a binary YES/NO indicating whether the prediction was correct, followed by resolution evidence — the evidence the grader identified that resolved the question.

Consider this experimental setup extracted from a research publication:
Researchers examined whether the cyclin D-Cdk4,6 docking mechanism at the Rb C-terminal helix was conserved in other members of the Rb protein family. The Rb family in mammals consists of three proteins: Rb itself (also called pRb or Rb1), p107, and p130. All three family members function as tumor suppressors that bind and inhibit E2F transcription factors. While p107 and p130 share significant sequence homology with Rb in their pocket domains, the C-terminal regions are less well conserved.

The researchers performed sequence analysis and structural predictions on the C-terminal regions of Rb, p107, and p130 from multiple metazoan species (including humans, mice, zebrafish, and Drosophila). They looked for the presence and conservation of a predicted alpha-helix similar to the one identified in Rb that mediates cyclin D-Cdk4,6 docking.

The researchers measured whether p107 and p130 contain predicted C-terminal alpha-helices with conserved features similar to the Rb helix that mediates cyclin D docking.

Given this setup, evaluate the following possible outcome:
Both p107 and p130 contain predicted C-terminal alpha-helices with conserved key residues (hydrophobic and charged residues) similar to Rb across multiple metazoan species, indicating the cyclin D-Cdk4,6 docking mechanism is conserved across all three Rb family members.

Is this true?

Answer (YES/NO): YES